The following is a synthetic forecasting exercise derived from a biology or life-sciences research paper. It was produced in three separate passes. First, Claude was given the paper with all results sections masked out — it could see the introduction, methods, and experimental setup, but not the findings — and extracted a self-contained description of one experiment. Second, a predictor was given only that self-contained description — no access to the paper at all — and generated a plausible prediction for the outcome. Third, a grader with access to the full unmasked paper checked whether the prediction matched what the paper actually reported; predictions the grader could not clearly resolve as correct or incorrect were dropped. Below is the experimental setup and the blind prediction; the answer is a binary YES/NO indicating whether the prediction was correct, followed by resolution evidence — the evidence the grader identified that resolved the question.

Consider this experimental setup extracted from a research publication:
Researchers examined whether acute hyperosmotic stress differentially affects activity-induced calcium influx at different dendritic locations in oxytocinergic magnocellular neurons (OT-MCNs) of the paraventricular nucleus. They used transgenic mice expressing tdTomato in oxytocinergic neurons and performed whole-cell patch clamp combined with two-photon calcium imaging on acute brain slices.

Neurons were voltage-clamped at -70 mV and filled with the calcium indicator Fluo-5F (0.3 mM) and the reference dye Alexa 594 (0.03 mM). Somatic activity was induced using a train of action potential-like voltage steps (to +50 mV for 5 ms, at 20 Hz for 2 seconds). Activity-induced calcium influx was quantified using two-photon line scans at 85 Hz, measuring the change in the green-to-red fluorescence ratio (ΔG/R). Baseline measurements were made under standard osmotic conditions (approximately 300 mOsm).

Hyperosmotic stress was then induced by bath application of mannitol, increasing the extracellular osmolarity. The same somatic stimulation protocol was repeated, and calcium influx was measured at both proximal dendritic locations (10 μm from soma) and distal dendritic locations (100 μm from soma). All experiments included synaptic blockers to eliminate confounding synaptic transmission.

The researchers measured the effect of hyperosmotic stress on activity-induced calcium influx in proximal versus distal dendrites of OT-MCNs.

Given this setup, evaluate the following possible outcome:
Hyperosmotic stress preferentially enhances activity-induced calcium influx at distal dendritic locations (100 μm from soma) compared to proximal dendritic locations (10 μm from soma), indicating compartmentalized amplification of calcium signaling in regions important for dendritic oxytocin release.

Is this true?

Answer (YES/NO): NO